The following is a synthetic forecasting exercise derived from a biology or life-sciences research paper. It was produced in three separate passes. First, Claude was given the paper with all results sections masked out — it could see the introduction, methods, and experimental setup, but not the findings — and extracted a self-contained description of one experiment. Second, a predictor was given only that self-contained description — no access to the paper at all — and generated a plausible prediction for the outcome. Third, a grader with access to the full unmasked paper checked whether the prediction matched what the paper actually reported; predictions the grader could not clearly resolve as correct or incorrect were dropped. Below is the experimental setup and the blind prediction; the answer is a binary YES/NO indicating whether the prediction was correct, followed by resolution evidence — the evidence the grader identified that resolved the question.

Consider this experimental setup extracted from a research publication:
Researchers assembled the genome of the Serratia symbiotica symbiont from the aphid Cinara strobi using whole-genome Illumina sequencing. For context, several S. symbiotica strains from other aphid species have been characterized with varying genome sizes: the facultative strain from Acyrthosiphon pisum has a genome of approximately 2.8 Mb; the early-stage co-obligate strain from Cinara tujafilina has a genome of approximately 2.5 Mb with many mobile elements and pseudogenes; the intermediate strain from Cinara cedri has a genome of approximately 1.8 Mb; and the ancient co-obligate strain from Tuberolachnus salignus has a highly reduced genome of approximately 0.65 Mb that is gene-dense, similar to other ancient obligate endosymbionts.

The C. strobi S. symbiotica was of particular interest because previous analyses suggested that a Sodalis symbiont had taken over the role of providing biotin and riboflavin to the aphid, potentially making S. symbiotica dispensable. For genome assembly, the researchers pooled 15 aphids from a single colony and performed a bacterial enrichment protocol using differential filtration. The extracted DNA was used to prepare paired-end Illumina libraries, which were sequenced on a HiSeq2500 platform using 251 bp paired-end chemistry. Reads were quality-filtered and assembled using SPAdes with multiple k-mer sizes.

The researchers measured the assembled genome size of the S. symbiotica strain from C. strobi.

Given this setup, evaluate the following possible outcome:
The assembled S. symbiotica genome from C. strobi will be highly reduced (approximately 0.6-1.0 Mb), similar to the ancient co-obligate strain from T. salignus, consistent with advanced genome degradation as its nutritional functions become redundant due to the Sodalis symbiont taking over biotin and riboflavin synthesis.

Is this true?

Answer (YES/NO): NO